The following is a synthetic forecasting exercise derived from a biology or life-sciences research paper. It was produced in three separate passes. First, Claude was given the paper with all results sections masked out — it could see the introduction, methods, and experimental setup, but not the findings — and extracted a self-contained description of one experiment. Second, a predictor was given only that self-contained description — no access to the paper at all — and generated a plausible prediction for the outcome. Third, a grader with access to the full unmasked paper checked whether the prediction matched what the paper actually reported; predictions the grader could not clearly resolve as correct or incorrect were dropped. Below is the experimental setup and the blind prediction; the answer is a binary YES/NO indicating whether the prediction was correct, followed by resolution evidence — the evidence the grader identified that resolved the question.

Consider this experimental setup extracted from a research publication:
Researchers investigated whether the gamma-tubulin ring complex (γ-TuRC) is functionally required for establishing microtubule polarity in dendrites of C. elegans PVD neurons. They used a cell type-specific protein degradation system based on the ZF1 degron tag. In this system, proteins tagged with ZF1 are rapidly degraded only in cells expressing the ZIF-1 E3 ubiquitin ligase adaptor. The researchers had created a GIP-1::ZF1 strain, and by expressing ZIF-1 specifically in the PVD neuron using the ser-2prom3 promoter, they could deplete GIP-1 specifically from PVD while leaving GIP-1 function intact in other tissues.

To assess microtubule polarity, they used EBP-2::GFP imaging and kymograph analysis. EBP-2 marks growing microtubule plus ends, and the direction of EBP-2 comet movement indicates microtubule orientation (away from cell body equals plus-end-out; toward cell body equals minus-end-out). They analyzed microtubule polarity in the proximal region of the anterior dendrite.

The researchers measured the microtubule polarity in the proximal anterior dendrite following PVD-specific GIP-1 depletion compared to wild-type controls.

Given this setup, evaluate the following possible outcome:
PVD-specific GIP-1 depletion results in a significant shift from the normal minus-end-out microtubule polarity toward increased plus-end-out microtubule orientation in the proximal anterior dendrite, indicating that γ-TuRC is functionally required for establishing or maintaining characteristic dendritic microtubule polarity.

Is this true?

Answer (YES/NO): YES